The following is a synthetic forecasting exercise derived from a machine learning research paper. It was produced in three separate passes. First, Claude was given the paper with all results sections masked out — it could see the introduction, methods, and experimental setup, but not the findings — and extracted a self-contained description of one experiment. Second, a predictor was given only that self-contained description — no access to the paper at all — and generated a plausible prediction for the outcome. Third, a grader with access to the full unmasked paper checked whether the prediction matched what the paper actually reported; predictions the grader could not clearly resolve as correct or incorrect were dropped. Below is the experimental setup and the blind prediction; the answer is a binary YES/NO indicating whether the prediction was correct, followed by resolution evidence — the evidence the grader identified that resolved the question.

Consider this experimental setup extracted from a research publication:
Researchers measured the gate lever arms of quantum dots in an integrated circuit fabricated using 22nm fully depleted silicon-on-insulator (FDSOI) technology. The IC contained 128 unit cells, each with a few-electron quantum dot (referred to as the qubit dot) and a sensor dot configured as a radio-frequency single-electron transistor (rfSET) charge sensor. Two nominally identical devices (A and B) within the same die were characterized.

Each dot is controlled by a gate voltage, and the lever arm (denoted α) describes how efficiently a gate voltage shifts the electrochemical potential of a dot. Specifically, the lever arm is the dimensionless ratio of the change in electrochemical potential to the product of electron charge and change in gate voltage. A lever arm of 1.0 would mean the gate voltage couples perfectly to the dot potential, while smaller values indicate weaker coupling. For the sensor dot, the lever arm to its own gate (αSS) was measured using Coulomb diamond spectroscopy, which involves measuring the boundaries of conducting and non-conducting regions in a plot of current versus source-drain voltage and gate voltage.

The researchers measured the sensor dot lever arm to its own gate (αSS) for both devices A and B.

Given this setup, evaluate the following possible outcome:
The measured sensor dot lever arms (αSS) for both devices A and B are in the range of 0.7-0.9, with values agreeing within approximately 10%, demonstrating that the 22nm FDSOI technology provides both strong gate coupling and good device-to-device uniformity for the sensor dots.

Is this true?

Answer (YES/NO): NO